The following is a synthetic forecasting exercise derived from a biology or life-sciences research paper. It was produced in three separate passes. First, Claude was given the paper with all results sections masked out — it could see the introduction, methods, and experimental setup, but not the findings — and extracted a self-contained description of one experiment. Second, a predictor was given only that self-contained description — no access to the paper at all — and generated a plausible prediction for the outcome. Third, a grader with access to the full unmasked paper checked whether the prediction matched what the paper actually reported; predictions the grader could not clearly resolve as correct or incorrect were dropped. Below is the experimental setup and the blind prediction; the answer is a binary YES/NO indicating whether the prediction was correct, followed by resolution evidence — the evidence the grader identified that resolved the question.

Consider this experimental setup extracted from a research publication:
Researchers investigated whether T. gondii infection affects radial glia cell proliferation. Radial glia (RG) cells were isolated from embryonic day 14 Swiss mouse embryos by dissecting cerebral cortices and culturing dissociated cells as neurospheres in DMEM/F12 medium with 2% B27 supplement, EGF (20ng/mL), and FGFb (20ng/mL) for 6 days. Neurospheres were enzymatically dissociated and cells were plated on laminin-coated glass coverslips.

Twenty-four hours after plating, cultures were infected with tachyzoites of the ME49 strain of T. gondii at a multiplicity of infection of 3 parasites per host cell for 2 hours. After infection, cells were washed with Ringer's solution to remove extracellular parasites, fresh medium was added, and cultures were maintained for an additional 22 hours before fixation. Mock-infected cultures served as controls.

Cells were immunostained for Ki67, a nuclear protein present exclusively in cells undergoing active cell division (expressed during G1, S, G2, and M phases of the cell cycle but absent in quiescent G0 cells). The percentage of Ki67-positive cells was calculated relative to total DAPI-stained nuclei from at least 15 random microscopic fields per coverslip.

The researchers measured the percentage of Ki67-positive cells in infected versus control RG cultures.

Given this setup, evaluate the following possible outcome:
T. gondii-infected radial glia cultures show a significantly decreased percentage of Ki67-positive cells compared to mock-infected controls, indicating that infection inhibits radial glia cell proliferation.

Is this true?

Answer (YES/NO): YES